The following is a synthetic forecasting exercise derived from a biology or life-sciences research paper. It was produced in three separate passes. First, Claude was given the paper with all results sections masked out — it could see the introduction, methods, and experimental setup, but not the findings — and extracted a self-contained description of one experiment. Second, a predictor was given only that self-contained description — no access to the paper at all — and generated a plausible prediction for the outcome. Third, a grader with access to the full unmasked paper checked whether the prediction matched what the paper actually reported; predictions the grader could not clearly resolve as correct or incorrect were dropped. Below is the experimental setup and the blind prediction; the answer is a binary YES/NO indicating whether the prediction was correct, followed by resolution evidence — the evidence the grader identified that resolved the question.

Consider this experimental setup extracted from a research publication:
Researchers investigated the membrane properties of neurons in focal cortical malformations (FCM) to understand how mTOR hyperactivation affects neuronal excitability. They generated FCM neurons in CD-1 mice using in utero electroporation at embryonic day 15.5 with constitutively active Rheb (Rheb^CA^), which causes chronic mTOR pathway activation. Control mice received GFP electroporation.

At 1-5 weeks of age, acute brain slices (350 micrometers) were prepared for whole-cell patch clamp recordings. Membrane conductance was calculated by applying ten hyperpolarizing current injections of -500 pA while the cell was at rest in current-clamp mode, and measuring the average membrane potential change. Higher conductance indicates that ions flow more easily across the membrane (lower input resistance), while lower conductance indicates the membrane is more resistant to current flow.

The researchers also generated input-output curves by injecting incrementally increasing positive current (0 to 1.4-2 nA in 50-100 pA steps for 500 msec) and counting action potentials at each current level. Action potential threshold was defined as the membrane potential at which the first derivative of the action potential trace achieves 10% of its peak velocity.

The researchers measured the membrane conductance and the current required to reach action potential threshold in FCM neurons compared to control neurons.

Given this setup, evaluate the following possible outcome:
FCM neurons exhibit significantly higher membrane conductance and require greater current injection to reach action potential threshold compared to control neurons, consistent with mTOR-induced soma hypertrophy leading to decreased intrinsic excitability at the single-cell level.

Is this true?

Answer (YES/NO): YES